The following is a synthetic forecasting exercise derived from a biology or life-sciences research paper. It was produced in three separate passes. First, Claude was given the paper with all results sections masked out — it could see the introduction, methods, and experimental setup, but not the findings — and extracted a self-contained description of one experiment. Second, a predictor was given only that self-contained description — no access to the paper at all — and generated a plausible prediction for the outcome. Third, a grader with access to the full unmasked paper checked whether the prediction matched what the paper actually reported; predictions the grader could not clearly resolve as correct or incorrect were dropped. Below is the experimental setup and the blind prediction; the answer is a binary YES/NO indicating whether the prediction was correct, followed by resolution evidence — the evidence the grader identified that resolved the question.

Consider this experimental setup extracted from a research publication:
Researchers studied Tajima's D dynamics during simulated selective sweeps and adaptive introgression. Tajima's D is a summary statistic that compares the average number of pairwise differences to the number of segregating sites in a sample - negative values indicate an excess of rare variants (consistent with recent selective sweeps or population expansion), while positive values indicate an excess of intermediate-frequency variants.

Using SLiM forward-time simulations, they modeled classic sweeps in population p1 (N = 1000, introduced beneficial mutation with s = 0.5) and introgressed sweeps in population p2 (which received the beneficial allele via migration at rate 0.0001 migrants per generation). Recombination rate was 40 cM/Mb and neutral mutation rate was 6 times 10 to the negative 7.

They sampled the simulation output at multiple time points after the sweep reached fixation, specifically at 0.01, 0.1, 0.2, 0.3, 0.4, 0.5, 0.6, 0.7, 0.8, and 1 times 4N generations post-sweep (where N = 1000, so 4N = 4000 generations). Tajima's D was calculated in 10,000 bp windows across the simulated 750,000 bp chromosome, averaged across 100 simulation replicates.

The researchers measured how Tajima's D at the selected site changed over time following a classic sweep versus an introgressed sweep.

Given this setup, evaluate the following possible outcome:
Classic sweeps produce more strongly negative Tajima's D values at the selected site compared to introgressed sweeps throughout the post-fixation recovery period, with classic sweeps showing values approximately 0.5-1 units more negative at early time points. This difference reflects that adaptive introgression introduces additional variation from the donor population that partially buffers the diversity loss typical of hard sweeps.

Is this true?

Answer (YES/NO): NO